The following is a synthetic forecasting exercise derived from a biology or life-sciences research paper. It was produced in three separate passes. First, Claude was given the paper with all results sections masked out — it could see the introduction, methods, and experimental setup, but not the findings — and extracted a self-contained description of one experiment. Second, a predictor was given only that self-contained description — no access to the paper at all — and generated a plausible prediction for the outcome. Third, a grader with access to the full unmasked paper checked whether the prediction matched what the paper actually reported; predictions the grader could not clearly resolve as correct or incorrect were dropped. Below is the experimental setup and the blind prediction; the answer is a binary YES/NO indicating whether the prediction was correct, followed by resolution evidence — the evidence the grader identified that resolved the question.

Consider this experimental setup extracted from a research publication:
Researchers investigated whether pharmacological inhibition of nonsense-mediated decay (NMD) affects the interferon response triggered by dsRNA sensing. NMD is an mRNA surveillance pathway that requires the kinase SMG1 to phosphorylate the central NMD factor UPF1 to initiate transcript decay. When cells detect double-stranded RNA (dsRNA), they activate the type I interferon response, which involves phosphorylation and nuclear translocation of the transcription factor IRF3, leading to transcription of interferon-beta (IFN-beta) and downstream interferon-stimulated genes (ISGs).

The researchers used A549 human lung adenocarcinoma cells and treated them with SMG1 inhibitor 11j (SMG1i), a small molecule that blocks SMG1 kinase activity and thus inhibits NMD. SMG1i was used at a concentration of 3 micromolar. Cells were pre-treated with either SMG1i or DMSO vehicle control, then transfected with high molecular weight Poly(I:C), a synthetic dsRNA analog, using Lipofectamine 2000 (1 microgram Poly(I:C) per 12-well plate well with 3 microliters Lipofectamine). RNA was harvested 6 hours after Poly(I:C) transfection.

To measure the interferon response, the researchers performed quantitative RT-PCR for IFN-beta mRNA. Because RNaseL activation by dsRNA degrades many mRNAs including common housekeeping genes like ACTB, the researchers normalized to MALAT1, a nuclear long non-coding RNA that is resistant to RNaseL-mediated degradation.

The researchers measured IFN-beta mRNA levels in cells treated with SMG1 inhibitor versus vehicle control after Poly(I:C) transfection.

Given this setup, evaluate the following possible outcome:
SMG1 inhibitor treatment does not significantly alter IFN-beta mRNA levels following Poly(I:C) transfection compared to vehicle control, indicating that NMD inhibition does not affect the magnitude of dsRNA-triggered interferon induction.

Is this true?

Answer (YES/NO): YES